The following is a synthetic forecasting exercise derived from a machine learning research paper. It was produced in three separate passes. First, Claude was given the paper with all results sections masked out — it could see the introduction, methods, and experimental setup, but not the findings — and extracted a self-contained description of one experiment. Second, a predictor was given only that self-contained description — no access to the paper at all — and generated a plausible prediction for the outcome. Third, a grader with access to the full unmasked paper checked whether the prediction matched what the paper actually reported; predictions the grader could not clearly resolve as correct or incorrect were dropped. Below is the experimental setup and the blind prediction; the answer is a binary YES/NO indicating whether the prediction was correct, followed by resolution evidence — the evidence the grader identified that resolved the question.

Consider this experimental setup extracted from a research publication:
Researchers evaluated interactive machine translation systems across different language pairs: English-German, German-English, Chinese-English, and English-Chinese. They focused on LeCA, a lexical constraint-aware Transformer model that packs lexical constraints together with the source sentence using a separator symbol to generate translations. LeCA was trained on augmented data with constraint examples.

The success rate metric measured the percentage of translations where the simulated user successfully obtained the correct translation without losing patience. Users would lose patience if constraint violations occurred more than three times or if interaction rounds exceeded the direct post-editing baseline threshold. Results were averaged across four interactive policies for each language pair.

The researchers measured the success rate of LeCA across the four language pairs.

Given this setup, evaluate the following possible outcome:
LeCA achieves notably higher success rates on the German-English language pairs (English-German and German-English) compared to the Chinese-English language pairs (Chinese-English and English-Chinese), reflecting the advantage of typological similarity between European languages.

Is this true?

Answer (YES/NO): YES